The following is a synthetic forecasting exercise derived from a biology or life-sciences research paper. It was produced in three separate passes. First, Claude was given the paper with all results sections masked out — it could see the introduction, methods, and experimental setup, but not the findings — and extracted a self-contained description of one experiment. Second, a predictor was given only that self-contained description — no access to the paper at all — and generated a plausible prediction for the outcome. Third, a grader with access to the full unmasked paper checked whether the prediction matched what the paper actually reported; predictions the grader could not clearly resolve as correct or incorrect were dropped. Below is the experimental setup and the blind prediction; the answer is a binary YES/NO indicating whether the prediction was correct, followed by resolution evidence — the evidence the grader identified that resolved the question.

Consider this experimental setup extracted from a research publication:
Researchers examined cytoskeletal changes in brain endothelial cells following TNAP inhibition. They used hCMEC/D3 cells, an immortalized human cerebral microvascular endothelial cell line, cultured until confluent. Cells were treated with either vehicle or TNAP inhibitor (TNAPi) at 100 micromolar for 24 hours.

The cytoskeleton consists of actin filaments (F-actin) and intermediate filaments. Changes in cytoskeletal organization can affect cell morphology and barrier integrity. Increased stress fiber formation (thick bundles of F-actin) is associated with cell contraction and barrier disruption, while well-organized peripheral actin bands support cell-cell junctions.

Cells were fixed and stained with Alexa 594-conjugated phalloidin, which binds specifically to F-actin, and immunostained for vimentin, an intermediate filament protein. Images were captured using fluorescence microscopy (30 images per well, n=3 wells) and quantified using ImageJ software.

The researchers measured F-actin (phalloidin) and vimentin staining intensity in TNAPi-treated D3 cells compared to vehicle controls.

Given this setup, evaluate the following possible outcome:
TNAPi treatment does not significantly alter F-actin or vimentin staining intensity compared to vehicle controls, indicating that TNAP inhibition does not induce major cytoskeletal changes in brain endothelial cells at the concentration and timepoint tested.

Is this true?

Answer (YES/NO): NO